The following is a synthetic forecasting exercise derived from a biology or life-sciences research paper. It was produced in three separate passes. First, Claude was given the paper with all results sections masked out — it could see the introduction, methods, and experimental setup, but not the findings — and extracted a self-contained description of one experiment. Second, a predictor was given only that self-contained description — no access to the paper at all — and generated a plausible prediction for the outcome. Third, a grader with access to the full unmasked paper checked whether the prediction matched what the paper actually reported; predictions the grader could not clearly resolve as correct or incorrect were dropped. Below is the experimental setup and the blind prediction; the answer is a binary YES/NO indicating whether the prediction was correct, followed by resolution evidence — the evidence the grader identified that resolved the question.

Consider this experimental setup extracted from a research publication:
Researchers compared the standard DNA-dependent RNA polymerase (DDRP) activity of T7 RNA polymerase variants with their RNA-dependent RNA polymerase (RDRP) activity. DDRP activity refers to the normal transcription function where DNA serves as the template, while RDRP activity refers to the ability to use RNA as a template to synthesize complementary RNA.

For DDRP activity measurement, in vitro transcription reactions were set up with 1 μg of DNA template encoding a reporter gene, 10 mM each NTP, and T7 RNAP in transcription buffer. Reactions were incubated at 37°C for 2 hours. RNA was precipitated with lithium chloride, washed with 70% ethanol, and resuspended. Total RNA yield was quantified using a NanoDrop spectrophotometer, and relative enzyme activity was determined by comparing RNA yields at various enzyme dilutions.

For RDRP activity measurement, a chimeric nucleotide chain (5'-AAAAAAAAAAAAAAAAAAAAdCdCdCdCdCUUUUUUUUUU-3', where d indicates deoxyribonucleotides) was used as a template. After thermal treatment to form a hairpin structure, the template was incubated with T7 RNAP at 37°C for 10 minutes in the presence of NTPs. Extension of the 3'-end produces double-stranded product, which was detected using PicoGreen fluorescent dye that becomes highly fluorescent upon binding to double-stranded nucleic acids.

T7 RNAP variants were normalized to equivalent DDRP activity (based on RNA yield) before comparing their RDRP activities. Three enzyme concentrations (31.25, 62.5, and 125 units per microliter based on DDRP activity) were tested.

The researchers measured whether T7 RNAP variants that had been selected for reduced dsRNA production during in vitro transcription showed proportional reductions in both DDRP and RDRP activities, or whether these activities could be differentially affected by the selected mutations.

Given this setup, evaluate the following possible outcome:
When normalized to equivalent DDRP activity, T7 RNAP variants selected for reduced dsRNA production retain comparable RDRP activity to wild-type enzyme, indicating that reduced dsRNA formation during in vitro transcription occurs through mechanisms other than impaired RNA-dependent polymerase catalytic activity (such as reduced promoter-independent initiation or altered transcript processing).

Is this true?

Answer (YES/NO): NO